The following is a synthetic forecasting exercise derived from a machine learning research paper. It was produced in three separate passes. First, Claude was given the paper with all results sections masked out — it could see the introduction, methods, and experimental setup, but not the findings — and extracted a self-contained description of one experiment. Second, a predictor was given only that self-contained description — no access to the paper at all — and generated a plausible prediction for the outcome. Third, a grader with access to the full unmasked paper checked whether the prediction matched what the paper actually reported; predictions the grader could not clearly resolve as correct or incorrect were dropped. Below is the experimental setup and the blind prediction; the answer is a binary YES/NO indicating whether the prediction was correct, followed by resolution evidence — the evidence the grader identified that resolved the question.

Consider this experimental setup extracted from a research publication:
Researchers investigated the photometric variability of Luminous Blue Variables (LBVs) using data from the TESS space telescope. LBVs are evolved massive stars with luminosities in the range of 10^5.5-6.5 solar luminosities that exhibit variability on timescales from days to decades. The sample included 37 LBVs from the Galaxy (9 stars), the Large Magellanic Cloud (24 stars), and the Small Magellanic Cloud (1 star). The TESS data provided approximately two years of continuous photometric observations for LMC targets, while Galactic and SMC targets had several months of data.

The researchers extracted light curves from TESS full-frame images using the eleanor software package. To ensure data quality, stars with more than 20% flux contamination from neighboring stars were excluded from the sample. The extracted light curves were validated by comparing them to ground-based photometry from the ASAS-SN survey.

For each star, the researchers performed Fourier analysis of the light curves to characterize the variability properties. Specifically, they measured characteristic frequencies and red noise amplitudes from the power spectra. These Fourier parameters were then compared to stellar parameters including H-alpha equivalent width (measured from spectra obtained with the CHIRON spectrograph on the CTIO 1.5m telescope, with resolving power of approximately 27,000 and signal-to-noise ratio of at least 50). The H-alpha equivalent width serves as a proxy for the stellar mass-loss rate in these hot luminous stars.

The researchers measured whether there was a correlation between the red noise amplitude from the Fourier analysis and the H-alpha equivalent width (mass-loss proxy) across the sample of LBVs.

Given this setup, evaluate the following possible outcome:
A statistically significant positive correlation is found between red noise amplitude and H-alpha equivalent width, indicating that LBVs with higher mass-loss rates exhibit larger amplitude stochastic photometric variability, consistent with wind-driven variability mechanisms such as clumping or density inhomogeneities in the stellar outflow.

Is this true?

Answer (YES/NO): NO